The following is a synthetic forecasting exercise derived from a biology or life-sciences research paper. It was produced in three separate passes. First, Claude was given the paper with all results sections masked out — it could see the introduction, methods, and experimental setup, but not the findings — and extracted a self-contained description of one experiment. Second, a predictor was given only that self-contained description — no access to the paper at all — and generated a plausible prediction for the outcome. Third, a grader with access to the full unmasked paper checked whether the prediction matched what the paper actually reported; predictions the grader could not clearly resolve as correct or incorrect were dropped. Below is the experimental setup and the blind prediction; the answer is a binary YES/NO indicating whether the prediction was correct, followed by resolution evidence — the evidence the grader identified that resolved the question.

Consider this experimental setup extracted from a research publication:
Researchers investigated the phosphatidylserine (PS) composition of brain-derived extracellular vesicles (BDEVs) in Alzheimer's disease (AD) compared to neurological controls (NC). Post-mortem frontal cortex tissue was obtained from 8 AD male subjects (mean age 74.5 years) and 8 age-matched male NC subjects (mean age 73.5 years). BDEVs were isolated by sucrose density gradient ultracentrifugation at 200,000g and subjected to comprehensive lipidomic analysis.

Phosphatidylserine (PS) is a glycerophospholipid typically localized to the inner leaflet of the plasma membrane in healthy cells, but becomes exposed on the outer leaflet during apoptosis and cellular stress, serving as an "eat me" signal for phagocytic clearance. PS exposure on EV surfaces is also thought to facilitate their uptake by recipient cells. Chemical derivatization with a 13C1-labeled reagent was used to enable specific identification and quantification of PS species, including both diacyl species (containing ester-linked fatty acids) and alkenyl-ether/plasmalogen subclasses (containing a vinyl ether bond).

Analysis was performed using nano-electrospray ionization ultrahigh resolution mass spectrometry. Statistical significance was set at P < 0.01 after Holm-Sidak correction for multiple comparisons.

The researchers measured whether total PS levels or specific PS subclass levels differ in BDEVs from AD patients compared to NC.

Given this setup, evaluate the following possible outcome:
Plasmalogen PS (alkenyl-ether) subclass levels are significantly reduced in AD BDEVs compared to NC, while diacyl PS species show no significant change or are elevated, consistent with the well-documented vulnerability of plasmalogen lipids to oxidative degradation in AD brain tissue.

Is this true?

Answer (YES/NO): NO